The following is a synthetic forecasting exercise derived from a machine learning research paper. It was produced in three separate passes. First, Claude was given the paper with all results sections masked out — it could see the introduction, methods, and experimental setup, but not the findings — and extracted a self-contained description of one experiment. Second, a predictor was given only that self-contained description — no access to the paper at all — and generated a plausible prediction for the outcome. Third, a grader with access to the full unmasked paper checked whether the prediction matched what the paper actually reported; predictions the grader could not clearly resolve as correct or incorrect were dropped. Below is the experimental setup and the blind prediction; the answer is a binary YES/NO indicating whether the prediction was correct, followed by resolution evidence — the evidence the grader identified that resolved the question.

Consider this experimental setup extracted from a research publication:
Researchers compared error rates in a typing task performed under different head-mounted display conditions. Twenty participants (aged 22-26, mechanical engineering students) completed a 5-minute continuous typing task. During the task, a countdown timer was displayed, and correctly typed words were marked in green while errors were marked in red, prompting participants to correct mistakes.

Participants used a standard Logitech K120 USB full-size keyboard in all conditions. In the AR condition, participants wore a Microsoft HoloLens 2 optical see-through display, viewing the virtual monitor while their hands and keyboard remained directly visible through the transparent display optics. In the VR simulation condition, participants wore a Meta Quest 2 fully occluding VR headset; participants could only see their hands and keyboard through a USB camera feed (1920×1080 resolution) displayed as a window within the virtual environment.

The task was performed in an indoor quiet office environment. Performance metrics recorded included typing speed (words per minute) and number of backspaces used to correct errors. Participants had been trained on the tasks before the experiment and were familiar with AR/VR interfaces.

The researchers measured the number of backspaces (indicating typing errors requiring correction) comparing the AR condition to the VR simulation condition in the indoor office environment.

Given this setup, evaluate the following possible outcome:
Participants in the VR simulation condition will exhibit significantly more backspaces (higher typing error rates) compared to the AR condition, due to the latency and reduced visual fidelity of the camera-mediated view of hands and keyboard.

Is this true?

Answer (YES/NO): YES